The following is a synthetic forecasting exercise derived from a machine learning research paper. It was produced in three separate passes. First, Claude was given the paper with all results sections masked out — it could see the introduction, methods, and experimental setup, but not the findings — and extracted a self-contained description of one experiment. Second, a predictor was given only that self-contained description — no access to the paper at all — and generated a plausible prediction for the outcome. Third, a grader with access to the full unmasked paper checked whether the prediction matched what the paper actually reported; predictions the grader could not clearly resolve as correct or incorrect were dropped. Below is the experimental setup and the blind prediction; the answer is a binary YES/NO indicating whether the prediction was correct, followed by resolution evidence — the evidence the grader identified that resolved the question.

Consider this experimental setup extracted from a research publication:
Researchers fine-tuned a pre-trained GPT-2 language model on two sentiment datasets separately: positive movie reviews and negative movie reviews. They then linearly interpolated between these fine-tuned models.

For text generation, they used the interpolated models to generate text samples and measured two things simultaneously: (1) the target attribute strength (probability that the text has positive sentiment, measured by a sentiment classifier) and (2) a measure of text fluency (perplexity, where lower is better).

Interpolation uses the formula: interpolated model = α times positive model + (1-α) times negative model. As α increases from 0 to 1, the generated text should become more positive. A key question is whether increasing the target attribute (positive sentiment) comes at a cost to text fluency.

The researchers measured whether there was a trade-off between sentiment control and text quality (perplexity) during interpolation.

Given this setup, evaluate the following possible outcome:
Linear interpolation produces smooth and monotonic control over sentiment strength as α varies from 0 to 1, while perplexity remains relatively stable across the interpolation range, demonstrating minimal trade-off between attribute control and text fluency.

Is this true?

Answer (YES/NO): YES